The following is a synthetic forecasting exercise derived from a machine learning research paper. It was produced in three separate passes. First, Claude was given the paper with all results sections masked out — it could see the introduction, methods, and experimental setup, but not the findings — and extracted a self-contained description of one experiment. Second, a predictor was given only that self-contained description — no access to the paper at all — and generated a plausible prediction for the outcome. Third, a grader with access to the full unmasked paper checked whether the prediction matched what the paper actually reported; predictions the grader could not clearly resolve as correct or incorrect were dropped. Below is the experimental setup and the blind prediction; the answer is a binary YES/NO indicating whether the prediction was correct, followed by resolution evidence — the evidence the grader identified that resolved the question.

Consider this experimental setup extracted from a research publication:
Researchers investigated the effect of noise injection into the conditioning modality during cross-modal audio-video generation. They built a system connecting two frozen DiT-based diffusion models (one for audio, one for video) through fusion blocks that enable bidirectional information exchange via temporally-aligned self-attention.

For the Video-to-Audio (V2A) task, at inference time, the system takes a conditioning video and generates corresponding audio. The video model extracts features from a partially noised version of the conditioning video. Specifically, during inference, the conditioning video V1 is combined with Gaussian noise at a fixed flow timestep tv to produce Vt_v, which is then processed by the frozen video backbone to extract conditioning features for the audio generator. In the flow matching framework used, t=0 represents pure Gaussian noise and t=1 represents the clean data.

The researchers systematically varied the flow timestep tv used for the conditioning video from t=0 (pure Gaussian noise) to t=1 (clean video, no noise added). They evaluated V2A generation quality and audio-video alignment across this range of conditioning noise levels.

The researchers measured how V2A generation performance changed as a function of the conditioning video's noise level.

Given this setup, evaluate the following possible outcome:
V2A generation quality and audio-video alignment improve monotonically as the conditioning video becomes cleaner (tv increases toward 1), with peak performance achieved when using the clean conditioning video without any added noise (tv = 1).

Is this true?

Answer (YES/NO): NO